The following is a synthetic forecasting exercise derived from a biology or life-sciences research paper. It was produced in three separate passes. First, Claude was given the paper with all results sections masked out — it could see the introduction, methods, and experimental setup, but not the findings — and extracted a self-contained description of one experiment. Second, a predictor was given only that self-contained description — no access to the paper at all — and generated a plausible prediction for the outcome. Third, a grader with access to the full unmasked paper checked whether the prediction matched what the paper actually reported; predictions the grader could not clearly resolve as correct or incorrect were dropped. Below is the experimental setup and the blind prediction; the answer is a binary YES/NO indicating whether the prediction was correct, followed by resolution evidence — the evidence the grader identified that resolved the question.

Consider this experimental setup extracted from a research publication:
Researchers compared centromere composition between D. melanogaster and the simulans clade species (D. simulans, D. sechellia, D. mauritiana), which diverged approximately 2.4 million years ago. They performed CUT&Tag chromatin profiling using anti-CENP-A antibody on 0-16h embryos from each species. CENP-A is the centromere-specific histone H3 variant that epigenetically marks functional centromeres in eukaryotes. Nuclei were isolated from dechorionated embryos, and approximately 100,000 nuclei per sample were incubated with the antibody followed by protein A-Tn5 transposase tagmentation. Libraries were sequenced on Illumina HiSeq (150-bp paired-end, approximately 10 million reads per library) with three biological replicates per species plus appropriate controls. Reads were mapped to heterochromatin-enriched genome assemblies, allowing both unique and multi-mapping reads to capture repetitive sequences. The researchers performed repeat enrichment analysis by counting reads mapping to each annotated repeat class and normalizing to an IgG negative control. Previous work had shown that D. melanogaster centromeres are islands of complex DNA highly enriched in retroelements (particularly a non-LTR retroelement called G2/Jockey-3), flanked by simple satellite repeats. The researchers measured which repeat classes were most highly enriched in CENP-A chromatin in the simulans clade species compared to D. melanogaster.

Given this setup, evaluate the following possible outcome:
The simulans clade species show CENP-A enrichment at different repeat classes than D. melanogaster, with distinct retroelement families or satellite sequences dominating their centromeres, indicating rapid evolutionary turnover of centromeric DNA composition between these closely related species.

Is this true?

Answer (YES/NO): YES